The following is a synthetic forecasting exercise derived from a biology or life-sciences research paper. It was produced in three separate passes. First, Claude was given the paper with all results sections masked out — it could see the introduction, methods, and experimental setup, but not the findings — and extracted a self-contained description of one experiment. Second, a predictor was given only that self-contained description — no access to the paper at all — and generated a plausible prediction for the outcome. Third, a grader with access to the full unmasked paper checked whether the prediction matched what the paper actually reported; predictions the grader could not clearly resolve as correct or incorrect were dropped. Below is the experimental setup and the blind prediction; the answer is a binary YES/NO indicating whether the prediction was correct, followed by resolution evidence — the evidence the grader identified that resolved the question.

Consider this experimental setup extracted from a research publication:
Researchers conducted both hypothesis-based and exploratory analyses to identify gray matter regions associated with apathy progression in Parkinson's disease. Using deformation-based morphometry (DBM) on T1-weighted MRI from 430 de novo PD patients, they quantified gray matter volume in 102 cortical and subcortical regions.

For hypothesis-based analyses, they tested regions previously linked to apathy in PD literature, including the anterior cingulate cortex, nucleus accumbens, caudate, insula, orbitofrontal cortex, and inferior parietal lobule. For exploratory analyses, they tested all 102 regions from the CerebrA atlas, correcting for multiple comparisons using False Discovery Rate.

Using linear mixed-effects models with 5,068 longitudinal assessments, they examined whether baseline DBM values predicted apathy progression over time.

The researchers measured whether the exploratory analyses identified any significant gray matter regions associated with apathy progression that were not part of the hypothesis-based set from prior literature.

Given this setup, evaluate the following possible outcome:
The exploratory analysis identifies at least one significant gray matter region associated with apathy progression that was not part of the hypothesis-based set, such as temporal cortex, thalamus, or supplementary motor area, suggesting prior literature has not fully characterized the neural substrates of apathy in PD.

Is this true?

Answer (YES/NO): YES